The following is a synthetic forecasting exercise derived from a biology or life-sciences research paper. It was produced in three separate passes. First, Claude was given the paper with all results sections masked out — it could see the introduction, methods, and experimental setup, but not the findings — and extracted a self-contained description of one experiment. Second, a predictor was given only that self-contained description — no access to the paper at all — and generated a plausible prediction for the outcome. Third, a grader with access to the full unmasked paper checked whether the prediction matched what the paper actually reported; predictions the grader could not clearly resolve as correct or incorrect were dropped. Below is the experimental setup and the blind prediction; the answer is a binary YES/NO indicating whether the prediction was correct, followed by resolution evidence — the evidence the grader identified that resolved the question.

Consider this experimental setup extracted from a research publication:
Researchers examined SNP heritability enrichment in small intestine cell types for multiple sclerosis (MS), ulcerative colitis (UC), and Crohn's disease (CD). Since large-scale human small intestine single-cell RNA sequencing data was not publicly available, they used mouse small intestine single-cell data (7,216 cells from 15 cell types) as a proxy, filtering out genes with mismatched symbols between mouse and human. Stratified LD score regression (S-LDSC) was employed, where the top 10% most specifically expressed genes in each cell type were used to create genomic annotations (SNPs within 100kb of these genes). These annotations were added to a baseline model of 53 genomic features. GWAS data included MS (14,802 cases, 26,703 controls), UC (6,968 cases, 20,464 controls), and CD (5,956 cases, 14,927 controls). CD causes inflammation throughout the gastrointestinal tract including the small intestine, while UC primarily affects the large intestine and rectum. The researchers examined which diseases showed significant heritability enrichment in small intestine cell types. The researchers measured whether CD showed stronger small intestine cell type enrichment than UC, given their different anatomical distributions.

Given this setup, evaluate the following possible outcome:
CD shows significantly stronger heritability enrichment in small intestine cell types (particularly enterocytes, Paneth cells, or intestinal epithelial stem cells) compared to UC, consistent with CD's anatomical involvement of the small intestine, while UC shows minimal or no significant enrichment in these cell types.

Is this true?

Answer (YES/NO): NO